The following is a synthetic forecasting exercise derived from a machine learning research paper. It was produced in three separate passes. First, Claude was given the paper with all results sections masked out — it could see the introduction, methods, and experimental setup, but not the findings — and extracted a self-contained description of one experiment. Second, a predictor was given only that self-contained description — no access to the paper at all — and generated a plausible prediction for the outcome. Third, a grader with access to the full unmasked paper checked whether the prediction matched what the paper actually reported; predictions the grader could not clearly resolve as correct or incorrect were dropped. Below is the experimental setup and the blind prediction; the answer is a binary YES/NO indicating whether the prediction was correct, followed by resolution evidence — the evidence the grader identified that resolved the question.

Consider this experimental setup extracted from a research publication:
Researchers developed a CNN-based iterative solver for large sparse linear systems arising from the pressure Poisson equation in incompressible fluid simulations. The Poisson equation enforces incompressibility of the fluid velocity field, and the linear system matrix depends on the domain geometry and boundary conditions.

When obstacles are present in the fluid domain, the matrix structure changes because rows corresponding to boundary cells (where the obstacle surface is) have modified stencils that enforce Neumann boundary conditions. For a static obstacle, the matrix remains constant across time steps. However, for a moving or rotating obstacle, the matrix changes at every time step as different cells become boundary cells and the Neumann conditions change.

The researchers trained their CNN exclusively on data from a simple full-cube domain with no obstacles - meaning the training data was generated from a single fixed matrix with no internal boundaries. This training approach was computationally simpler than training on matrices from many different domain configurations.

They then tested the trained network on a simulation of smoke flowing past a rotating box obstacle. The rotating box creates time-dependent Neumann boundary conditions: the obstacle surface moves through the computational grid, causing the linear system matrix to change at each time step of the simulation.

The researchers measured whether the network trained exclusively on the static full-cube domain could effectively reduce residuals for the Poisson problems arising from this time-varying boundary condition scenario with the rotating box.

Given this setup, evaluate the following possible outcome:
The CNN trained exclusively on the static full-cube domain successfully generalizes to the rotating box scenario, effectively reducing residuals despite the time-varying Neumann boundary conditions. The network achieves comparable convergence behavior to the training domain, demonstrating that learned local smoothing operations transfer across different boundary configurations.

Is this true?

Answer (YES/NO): YES